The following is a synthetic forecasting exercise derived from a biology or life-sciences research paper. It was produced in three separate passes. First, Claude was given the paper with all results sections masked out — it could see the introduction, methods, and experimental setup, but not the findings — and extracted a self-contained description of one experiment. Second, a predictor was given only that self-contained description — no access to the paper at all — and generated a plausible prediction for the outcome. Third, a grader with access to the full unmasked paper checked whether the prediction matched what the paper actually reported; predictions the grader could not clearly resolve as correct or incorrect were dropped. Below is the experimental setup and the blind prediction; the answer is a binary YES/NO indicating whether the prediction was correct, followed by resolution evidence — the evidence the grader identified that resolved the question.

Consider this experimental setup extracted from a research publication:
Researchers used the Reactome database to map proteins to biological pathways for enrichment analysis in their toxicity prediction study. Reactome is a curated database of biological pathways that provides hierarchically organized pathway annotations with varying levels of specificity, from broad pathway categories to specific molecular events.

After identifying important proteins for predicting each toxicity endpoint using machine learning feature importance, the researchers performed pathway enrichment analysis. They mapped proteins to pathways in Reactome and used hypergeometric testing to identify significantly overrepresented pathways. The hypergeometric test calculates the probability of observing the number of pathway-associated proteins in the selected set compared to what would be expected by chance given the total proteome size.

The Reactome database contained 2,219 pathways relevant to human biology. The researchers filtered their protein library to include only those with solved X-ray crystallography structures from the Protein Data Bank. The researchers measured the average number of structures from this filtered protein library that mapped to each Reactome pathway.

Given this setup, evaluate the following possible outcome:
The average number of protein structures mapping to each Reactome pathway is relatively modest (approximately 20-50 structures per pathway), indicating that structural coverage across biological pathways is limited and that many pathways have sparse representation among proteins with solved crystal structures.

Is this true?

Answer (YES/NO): YES